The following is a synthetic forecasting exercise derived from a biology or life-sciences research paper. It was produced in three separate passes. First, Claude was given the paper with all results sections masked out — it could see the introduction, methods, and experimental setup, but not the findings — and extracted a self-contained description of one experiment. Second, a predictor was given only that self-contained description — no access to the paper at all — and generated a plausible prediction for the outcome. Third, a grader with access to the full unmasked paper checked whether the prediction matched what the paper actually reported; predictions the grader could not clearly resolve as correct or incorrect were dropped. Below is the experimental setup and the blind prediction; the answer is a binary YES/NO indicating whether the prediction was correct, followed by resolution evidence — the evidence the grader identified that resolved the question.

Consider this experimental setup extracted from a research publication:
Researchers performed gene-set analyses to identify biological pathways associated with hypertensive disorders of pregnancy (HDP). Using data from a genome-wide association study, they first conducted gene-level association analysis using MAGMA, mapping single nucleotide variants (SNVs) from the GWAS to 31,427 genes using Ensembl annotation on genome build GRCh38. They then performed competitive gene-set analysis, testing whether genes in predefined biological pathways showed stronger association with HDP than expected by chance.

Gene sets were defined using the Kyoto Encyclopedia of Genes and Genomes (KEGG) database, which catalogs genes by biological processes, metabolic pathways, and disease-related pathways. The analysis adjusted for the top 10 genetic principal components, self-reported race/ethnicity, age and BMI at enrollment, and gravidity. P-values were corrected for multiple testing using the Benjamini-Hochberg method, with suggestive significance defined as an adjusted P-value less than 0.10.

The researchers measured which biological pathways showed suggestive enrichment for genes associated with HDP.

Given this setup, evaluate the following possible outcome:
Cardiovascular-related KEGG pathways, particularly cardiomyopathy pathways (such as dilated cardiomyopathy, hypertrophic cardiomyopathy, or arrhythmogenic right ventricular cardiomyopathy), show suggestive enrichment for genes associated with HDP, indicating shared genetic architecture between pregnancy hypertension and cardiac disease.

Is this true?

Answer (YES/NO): NO